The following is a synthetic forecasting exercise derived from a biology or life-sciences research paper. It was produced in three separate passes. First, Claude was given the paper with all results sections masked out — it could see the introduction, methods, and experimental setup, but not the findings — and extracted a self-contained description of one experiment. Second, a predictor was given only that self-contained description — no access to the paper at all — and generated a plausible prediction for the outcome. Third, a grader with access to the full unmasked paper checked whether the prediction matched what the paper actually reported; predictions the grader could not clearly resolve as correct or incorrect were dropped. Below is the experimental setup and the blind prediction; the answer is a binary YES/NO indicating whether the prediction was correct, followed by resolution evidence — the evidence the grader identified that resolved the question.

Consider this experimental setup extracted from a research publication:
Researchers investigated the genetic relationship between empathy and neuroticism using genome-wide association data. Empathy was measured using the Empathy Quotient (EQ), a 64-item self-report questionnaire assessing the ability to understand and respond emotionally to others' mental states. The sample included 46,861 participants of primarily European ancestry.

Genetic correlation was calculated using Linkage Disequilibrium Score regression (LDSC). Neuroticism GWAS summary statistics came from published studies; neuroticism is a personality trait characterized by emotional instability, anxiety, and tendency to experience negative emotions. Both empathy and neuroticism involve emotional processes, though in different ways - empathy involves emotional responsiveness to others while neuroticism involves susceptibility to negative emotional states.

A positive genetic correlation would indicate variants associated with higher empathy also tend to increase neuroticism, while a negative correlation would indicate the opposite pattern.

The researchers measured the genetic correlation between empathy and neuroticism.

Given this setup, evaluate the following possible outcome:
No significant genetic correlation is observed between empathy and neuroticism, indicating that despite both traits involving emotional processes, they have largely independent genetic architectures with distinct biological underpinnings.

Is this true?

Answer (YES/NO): YES